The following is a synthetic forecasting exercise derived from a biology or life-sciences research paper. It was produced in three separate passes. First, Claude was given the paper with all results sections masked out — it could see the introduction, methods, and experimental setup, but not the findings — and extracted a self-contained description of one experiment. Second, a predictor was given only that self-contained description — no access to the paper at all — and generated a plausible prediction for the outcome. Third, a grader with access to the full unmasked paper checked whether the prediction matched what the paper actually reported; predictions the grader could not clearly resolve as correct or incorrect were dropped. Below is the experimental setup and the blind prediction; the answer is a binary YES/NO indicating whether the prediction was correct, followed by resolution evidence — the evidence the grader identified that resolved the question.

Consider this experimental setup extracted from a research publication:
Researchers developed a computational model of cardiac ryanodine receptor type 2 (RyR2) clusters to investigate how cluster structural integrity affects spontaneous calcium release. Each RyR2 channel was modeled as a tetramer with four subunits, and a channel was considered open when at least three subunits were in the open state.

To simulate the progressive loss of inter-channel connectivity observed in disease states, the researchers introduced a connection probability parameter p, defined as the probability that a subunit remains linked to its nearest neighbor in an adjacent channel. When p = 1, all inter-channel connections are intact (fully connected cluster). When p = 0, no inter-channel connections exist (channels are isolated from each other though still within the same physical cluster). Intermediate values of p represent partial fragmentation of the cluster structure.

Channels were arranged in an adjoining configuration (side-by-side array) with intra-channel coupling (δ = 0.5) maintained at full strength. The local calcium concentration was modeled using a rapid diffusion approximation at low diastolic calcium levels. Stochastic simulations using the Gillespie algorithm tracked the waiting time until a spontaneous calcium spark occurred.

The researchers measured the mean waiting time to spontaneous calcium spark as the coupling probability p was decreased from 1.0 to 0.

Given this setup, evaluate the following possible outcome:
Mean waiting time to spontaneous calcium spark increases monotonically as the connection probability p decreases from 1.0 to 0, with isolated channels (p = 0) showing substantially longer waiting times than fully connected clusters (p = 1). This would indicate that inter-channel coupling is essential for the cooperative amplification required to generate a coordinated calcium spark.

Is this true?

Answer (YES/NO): NO